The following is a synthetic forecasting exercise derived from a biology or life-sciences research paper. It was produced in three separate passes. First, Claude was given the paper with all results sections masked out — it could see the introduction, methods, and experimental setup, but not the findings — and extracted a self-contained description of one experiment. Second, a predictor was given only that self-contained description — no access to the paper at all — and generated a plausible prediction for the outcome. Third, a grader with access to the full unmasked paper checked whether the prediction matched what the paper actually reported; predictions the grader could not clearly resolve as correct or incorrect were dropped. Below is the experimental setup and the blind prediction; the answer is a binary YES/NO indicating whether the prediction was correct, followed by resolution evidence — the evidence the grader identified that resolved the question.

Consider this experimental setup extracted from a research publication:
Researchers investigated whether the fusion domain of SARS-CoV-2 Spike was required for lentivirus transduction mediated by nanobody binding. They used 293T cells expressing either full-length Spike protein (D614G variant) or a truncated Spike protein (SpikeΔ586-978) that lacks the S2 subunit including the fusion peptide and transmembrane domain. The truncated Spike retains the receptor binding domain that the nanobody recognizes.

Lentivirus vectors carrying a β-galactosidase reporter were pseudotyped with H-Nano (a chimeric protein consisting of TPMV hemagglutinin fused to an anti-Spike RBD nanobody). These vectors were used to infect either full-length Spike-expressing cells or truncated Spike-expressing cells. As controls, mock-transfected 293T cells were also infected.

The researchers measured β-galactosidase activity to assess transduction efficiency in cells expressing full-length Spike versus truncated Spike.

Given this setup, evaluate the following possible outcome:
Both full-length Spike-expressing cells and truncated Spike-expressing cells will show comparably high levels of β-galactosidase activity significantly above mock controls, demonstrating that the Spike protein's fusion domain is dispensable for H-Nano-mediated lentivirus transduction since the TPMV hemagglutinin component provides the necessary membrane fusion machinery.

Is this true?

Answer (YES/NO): NO